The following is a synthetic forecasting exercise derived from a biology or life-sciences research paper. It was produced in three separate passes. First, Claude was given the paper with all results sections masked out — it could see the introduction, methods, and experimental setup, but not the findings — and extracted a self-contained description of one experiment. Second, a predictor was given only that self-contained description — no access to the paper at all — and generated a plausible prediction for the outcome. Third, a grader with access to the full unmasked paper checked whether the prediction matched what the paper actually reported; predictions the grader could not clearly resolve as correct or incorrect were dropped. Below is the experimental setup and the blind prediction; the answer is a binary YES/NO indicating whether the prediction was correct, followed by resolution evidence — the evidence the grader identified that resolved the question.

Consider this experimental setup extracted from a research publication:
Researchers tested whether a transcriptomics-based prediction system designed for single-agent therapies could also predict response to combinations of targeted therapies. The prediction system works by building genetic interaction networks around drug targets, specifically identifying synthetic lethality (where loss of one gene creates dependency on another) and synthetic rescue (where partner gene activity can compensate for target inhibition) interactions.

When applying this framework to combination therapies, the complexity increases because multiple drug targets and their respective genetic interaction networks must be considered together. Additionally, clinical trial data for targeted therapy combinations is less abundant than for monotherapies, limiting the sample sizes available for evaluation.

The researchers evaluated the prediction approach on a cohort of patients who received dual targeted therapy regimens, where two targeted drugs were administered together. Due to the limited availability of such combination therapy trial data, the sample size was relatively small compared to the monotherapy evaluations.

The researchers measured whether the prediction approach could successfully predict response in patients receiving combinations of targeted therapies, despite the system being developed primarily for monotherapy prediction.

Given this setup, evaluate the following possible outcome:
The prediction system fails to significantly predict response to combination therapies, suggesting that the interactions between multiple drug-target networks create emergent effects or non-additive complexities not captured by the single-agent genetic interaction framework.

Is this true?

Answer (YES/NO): NO